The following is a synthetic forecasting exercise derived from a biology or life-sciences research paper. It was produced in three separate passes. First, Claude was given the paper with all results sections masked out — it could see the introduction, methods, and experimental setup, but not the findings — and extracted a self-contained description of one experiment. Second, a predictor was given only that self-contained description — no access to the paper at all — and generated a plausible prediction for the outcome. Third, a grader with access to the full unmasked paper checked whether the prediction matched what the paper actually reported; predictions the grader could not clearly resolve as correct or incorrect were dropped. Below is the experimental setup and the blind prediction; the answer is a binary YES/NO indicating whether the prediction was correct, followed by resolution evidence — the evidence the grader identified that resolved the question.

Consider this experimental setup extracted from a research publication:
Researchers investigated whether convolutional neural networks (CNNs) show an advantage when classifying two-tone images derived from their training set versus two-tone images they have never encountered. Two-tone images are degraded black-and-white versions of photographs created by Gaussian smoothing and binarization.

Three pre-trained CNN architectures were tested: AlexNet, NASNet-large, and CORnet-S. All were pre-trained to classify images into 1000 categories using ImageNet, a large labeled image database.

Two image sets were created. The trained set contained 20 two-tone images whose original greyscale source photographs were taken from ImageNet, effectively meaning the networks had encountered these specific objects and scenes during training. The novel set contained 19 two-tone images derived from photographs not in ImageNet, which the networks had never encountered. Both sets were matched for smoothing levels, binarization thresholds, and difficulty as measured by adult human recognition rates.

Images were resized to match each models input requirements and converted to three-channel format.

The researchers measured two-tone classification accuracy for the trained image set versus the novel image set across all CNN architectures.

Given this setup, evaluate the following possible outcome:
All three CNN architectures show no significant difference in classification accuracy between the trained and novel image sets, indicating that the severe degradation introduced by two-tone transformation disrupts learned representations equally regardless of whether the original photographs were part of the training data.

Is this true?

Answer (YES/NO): YES